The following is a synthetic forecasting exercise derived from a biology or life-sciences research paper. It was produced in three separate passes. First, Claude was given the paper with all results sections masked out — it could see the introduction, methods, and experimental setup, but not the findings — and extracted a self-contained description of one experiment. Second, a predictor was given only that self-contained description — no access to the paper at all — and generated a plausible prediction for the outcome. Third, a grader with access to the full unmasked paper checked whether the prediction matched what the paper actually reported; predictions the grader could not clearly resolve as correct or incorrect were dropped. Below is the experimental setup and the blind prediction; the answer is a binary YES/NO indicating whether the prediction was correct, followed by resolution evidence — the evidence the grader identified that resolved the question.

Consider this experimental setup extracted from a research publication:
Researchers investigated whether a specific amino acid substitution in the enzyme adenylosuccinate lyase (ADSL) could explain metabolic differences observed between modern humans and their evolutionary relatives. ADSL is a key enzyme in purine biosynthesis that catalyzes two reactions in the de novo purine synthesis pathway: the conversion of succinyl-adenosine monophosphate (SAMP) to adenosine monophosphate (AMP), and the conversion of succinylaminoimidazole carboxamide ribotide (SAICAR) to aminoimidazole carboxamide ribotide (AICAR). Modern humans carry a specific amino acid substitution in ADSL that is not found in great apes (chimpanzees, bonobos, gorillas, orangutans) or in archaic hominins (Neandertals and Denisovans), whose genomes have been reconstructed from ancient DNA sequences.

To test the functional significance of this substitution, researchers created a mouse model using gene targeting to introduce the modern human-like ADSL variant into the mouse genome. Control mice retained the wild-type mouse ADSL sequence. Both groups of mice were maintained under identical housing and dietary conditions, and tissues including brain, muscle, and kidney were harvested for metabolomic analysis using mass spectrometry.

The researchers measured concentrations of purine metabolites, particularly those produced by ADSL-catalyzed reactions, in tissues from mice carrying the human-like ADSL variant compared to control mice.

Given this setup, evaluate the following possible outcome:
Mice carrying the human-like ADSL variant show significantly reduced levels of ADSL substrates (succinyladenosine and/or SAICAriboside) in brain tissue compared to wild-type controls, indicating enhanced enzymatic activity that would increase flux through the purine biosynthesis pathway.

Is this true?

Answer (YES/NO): NO